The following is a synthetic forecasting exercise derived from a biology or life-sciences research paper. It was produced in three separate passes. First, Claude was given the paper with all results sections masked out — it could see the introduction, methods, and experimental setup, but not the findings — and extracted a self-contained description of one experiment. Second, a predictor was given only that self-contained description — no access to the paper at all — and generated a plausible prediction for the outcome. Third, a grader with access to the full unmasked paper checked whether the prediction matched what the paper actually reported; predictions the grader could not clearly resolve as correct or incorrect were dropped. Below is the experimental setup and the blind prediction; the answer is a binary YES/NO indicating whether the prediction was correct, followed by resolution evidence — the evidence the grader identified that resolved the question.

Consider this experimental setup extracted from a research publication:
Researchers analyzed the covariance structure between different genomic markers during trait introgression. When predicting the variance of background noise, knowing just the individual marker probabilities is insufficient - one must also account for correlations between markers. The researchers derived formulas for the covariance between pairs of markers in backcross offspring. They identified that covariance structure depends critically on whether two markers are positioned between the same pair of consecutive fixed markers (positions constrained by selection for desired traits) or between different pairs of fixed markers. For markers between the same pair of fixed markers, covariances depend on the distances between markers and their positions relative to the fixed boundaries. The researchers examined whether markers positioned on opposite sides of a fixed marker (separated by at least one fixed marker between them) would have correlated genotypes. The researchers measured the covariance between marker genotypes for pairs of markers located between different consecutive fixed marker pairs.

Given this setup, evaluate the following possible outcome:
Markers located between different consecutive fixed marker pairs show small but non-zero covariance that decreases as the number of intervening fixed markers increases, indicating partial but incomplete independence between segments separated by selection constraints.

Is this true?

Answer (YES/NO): NO